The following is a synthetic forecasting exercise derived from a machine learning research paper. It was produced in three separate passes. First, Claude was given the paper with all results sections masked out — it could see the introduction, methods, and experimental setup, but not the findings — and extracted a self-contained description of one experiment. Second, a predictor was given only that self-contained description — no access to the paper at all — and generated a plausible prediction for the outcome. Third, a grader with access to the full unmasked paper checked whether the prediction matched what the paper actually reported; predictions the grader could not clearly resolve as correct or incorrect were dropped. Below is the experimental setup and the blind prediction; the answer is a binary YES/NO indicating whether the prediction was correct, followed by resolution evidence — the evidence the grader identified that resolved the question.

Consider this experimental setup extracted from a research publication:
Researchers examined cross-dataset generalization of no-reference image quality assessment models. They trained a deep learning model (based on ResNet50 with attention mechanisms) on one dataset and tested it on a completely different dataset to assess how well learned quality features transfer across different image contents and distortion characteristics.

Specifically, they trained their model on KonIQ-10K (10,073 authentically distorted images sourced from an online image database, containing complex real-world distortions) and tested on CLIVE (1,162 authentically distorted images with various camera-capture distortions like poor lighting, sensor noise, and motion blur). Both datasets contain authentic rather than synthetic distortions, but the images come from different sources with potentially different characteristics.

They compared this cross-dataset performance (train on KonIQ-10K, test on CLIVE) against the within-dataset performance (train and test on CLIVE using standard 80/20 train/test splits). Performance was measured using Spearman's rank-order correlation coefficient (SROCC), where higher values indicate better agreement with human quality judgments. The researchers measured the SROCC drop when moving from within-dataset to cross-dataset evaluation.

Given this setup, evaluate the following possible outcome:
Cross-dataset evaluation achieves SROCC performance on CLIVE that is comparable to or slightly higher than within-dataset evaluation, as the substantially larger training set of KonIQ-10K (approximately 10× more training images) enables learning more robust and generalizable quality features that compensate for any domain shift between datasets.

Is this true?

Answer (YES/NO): NO